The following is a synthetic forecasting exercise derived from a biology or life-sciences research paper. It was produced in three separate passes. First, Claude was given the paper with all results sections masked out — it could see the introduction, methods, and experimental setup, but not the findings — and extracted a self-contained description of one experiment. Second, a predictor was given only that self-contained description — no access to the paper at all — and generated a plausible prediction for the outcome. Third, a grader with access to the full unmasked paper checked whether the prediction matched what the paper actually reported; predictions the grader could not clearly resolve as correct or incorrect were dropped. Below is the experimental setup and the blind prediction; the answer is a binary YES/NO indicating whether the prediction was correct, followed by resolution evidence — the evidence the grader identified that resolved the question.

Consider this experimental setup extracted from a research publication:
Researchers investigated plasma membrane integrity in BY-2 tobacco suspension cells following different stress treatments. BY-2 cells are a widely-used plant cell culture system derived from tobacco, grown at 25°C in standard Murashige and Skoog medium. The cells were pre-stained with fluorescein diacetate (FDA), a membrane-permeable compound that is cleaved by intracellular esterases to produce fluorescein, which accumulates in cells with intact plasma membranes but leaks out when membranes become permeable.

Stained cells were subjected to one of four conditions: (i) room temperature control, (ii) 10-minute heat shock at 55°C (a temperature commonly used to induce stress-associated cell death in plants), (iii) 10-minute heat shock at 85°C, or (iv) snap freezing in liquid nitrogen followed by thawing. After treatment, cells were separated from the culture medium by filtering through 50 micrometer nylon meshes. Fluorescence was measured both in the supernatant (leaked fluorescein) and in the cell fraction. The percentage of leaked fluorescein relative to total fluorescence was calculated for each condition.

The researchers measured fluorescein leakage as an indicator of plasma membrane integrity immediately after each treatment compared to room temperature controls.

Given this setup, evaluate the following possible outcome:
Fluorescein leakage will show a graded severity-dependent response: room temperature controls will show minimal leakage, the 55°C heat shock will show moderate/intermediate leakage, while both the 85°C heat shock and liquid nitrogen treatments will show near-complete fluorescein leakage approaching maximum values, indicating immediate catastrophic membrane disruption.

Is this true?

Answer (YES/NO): NO